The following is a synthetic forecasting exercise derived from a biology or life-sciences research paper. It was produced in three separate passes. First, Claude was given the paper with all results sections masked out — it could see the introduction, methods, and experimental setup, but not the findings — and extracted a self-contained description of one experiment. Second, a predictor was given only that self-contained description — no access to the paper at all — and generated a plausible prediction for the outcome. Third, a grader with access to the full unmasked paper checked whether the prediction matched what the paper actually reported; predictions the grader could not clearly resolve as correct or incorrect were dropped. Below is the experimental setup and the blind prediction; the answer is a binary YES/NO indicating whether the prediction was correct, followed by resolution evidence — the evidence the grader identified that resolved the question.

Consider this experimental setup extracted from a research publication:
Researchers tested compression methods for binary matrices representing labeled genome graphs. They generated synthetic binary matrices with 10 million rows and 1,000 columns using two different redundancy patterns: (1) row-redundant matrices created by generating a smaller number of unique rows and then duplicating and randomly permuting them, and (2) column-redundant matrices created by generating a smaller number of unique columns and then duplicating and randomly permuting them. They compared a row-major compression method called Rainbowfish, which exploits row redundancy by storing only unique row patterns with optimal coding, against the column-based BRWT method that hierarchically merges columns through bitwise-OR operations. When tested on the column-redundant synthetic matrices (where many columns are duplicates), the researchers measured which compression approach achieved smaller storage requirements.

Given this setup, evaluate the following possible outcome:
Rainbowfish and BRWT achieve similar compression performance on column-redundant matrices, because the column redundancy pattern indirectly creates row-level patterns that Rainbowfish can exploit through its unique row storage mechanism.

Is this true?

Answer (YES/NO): NO